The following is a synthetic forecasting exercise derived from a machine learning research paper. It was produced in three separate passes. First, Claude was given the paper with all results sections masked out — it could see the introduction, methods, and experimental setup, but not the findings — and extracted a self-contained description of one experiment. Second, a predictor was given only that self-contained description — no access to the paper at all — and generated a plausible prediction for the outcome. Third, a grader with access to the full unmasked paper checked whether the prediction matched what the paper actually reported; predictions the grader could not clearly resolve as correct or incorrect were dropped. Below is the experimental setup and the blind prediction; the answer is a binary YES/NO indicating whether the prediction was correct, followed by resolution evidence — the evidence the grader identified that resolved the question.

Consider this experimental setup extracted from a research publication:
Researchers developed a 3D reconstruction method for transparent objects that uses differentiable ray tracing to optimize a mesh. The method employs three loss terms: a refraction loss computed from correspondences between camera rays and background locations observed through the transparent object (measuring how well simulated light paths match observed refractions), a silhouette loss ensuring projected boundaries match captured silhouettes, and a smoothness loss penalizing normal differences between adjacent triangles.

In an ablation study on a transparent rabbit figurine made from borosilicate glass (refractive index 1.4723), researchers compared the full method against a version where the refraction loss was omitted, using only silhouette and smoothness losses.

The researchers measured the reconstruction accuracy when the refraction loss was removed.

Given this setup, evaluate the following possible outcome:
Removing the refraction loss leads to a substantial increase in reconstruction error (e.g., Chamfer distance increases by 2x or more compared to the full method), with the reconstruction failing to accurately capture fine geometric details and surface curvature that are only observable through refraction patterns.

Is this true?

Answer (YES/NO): NO